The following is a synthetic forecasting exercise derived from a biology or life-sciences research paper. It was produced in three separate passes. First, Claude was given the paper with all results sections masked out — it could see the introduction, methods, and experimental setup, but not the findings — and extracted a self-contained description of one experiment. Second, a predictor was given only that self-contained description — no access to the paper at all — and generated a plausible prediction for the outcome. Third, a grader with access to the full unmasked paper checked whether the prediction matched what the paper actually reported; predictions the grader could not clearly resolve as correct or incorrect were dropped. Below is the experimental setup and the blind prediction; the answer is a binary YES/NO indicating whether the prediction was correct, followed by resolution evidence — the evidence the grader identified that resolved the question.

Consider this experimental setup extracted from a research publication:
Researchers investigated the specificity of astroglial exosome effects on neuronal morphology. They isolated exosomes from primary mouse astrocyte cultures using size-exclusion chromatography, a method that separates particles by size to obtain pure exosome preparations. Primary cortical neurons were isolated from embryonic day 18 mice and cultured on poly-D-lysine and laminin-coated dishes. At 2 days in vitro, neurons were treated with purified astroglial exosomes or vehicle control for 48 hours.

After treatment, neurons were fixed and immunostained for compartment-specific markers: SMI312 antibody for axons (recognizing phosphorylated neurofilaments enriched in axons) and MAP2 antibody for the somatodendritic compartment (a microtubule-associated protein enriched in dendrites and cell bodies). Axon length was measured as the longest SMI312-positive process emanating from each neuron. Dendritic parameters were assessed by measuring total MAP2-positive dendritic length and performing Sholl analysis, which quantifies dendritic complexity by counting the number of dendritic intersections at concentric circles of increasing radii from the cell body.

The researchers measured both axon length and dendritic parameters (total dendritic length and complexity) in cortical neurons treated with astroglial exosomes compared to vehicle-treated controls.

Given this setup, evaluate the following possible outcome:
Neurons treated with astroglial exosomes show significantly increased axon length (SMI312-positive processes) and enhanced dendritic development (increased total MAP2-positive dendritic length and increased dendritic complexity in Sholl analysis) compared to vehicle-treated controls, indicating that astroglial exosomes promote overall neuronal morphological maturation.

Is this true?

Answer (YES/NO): NO